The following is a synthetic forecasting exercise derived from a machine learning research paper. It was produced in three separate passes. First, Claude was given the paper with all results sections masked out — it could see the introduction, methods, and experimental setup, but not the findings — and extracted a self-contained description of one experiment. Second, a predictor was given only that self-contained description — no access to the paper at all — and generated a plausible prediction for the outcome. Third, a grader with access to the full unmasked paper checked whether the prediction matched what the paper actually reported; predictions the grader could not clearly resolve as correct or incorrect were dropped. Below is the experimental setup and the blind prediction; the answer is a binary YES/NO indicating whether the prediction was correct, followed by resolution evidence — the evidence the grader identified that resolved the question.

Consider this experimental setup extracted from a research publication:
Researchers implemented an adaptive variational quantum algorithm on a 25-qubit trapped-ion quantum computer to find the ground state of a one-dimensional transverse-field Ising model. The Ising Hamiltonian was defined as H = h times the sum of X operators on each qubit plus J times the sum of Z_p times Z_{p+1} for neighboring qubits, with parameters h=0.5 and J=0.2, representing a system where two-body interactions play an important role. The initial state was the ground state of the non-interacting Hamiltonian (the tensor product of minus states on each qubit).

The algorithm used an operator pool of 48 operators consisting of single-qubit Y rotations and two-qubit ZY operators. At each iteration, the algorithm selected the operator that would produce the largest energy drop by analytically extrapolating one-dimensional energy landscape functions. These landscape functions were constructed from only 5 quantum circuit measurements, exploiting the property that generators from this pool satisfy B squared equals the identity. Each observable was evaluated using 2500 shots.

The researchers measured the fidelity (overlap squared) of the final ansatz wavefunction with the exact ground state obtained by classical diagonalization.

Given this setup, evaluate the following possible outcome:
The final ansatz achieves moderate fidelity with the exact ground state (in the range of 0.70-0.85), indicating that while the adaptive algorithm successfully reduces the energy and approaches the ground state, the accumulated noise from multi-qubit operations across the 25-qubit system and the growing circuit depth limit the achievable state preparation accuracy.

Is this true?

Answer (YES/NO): NO